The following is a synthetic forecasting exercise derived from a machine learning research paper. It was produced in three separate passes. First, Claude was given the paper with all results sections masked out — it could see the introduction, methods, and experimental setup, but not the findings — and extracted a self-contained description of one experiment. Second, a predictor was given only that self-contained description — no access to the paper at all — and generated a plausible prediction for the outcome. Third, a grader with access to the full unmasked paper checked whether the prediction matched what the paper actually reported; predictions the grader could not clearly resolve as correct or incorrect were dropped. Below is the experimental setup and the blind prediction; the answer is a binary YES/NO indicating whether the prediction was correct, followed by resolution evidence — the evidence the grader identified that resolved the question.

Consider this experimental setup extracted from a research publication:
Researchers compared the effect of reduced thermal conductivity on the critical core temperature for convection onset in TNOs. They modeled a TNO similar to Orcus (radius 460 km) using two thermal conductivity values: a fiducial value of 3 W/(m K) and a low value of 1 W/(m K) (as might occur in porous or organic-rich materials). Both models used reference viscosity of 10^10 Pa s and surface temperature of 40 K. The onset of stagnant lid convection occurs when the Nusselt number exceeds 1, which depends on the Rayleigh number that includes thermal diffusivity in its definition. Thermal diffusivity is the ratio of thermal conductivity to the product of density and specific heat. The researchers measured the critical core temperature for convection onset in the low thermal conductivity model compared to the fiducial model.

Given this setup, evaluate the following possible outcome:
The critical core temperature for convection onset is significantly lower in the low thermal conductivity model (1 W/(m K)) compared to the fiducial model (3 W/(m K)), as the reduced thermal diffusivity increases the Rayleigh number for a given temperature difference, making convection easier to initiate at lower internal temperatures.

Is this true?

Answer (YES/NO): NO